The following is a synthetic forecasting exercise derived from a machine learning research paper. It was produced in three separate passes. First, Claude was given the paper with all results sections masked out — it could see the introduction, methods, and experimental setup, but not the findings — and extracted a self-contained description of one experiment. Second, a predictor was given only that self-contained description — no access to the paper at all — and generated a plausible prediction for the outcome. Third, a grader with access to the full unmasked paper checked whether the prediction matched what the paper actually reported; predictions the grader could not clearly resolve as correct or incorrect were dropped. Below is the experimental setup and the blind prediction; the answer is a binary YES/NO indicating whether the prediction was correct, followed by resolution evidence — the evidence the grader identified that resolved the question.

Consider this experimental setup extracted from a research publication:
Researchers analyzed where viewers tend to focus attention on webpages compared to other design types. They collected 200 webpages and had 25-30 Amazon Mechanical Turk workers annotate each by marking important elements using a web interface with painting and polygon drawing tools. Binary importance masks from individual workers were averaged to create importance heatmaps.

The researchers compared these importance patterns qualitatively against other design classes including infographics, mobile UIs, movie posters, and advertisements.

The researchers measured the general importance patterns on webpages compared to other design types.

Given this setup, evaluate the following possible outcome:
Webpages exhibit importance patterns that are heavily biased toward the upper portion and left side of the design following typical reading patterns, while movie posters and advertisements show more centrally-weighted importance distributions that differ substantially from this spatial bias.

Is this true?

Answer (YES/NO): NO